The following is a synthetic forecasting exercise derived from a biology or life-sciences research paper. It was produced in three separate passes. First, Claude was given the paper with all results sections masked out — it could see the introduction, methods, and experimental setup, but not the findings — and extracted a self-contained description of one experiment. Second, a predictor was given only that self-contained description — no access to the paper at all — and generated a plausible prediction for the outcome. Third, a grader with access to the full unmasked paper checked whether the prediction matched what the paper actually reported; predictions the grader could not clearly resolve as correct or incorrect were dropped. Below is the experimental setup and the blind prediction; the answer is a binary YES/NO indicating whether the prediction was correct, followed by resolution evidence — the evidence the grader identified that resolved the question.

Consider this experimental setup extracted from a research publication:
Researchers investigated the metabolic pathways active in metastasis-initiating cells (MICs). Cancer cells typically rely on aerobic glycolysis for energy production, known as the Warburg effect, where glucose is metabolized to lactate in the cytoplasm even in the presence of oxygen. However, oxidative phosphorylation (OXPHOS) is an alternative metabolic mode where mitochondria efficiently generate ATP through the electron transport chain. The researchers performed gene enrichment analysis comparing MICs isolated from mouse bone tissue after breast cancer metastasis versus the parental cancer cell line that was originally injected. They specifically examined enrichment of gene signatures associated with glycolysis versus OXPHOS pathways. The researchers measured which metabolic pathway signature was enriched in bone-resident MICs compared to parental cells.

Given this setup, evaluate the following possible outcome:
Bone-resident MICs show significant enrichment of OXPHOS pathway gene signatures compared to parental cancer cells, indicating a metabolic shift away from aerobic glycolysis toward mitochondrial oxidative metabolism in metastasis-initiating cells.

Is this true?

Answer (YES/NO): YES